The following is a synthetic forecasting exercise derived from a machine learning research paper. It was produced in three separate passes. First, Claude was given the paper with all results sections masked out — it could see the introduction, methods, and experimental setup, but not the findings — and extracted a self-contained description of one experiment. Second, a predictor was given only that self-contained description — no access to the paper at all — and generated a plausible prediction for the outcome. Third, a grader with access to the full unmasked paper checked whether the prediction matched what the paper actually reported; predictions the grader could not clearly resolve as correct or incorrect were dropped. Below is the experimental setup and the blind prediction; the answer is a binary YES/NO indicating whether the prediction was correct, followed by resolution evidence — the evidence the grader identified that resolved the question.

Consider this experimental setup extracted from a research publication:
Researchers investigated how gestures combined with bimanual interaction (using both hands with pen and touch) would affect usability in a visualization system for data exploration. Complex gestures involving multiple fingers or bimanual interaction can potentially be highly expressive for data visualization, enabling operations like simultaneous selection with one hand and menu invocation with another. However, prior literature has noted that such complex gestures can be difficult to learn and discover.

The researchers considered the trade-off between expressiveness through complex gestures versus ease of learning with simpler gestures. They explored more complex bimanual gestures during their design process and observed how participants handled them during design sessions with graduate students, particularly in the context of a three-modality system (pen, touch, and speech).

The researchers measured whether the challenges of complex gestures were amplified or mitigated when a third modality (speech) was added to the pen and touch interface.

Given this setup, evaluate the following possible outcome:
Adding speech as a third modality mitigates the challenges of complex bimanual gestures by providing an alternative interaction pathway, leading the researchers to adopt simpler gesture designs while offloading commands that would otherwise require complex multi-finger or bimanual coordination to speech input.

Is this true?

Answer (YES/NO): NO